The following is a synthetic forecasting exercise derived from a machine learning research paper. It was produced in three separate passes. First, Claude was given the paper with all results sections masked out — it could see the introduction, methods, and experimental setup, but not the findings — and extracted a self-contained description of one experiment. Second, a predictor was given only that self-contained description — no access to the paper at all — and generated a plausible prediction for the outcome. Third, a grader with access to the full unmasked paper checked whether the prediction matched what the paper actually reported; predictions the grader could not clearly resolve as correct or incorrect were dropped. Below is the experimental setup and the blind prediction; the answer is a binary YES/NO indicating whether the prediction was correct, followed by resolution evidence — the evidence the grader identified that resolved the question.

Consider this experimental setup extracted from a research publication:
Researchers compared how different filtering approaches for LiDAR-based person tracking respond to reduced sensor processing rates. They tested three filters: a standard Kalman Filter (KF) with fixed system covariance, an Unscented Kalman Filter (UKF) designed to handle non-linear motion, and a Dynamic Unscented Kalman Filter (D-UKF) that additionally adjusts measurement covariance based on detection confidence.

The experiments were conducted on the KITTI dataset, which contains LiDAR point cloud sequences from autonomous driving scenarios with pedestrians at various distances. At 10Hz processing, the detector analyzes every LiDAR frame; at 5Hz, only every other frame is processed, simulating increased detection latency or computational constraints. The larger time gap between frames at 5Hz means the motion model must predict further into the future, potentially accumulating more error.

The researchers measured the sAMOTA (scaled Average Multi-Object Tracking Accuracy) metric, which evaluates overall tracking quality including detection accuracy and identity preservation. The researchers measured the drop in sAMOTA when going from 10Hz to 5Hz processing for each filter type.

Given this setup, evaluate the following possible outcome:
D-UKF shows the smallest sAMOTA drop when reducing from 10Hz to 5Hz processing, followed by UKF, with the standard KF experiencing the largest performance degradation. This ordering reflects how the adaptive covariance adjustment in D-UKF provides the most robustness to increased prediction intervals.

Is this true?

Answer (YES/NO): YES